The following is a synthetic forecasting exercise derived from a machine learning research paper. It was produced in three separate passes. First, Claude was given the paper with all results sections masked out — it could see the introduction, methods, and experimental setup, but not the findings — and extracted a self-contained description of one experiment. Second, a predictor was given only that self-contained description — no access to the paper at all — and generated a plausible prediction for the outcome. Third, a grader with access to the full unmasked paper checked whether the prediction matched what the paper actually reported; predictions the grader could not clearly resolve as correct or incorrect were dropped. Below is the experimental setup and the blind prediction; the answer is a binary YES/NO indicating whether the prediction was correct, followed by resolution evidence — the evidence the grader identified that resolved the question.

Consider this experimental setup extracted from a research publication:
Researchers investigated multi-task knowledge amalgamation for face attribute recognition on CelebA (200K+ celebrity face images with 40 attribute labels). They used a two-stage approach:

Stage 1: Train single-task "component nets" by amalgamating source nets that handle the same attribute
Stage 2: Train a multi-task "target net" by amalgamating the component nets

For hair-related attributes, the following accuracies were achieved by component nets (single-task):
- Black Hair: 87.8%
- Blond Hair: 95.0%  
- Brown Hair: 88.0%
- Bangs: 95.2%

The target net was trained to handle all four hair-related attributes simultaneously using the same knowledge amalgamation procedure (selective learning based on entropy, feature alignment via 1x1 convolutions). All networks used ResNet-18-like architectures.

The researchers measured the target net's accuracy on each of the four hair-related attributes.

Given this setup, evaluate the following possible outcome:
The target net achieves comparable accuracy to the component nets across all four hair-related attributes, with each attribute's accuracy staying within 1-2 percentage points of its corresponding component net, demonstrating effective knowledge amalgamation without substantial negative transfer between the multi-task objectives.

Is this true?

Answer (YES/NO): YES